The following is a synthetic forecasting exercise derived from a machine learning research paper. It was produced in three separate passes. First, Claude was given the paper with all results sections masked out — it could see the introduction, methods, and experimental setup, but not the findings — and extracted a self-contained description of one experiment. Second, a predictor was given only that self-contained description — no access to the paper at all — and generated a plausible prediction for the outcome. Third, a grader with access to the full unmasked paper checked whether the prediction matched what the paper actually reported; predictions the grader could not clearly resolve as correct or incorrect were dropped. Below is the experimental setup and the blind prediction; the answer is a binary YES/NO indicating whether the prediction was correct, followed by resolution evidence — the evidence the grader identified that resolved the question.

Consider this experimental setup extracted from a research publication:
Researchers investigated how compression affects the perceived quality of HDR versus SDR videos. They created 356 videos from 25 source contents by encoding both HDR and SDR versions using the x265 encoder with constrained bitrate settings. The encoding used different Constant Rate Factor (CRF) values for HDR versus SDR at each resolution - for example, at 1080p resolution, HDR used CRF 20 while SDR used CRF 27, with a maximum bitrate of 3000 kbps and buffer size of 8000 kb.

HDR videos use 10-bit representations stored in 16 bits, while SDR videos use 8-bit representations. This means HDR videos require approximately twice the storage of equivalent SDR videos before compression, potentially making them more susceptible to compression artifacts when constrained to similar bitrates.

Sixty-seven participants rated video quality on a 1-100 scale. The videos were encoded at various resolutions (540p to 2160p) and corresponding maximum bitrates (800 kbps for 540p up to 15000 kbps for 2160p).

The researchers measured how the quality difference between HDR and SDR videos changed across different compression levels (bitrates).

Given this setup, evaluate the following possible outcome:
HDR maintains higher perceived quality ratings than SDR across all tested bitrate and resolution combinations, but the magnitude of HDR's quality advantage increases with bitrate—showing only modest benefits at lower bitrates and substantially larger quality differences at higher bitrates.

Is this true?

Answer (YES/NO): NO